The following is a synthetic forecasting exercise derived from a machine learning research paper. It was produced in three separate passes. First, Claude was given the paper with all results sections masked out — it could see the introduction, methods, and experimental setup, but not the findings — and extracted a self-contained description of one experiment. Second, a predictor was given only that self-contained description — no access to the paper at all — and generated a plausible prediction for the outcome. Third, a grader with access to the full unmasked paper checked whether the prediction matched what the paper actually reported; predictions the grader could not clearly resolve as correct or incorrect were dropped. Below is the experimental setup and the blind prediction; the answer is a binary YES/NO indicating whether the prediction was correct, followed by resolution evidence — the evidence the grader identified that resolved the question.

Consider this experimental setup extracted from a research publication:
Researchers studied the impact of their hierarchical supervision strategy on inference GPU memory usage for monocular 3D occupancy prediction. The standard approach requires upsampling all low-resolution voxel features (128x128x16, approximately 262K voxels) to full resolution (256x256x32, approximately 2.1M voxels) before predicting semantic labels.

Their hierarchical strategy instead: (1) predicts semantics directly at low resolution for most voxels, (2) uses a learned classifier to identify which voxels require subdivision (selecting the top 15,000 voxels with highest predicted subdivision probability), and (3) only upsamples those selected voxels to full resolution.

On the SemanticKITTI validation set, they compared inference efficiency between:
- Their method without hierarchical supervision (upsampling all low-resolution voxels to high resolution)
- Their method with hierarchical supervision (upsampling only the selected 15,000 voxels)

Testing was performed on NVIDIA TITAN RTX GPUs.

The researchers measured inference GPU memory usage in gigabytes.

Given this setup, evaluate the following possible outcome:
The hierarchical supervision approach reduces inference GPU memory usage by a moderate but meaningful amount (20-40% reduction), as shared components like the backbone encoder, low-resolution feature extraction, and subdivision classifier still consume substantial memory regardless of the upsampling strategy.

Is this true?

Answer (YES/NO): YES